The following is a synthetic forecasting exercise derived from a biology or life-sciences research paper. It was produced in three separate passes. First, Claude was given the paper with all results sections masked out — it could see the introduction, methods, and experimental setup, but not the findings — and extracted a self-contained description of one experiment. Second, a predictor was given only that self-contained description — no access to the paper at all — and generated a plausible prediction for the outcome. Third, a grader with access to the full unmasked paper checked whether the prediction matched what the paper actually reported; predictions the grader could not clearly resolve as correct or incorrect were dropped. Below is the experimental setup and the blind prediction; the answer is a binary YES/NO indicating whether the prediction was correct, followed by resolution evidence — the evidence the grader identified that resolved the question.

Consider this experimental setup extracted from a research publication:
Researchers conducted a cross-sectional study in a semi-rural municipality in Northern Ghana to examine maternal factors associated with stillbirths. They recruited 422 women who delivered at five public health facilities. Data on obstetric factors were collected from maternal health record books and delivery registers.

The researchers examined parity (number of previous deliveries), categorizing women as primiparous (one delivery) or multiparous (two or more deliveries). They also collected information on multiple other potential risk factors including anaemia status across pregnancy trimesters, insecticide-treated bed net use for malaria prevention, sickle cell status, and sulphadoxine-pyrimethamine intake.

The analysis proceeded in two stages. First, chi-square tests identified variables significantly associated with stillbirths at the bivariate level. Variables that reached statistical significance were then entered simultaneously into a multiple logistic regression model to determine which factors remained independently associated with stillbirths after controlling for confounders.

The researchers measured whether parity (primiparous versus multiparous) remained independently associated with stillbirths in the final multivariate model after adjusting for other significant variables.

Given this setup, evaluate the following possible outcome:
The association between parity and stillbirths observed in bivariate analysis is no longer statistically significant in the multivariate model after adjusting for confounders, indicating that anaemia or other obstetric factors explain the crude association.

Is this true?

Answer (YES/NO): YES